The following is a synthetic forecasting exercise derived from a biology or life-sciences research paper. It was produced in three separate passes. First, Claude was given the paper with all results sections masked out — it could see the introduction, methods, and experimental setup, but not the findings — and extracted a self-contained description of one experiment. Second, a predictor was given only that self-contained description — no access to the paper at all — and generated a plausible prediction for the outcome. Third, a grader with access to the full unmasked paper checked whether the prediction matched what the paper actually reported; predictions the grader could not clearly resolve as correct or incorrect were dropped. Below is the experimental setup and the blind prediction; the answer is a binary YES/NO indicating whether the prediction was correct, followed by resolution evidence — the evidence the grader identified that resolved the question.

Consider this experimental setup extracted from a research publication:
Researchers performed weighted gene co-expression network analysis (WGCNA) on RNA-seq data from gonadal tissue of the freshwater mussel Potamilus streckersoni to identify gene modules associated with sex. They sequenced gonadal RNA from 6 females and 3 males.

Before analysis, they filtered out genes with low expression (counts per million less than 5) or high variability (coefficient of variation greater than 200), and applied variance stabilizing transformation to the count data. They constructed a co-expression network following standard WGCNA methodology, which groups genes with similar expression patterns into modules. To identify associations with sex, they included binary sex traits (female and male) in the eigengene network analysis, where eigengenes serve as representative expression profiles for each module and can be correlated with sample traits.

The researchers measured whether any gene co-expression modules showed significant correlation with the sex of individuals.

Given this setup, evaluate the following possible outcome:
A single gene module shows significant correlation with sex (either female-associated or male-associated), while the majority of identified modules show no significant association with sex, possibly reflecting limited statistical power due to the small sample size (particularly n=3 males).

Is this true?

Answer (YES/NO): NO